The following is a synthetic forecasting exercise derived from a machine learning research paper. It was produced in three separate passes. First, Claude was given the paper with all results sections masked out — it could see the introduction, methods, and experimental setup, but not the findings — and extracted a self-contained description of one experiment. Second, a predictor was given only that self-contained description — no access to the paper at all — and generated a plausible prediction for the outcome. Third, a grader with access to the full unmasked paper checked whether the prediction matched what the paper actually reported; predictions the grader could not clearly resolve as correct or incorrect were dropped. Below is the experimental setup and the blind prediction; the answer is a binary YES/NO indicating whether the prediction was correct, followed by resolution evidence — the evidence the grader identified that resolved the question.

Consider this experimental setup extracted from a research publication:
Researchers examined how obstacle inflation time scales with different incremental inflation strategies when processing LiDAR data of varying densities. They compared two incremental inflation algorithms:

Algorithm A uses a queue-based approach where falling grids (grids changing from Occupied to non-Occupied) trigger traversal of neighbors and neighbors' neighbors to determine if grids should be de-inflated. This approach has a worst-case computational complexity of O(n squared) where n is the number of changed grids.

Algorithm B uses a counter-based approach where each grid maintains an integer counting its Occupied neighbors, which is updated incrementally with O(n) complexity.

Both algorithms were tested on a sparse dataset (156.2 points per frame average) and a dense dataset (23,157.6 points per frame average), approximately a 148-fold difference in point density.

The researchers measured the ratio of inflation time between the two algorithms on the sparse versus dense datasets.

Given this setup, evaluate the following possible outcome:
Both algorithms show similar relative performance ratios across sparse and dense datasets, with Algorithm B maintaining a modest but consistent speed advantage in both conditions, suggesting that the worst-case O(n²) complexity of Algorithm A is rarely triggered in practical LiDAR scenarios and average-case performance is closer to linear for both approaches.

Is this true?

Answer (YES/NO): NO